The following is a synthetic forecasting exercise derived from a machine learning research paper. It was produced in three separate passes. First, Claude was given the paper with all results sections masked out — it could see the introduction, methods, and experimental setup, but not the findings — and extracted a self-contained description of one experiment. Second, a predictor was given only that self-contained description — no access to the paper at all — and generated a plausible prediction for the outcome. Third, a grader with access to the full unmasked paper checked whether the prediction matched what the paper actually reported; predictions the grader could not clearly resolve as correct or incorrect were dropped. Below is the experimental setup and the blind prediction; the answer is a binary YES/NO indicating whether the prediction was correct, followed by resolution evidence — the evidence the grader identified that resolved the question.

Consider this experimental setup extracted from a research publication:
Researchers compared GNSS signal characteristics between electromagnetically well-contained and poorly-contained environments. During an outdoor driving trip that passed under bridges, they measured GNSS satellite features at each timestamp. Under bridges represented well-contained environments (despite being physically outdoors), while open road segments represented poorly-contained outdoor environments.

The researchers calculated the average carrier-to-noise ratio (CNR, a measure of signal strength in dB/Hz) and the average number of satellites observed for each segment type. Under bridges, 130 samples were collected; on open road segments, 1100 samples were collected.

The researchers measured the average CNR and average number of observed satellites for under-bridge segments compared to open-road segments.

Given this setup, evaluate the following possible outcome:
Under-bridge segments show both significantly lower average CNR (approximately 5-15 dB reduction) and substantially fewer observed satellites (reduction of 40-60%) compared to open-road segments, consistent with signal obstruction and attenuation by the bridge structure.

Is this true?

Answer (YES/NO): NO